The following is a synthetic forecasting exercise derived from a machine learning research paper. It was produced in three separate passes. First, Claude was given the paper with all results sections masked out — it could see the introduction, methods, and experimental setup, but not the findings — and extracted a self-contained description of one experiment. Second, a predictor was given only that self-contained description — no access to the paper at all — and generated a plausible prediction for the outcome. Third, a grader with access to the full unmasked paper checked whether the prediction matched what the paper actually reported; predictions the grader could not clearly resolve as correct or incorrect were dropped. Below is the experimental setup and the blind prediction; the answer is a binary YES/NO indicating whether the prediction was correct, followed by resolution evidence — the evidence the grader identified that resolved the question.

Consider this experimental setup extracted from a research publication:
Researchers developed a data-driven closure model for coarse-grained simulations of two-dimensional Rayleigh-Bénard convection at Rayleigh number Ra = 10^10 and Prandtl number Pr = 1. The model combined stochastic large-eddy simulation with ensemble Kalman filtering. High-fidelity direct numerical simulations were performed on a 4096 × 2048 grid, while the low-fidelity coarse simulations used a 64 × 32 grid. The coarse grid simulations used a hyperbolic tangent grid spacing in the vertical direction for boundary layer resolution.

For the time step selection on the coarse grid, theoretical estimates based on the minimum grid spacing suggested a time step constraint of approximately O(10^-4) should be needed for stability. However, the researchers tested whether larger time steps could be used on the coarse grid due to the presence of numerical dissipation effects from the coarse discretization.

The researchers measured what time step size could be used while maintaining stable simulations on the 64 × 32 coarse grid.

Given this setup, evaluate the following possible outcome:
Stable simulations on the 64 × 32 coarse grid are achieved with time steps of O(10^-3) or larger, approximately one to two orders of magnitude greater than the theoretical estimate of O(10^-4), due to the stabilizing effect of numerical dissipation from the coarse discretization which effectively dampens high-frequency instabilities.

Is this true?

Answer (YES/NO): YES